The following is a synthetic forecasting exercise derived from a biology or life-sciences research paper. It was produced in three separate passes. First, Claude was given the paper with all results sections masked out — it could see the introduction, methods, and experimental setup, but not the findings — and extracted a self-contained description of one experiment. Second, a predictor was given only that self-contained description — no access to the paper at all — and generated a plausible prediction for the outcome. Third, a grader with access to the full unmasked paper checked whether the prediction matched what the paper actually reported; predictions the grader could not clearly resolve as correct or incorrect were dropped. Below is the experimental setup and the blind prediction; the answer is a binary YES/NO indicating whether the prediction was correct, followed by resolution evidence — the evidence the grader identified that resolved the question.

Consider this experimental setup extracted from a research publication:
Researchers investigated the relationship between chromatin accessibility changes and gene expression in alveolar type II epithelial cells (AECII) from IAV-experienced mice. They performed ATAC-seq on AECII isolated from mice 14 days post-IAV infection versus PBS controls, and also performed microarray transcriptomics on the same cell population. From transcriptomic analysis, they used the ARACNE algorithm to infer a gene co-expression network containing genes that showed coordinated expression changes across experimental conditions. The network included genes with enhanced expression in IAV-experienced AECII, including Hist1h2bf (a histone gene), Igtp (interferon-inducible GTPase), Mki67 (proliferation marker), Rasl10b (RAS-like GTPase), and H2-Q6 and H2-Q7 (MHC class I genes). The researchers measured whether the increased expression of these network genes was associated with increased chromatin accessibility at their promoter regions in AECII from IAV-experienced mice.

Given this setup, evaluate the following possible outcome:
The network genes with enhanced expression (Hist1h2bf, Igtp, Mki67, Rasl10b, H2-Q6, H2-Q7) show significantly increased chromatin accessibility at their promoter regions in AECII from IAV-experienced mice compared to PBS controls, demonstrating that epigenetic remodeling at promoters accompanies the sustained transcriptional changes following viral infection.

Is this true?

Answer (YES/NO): YES